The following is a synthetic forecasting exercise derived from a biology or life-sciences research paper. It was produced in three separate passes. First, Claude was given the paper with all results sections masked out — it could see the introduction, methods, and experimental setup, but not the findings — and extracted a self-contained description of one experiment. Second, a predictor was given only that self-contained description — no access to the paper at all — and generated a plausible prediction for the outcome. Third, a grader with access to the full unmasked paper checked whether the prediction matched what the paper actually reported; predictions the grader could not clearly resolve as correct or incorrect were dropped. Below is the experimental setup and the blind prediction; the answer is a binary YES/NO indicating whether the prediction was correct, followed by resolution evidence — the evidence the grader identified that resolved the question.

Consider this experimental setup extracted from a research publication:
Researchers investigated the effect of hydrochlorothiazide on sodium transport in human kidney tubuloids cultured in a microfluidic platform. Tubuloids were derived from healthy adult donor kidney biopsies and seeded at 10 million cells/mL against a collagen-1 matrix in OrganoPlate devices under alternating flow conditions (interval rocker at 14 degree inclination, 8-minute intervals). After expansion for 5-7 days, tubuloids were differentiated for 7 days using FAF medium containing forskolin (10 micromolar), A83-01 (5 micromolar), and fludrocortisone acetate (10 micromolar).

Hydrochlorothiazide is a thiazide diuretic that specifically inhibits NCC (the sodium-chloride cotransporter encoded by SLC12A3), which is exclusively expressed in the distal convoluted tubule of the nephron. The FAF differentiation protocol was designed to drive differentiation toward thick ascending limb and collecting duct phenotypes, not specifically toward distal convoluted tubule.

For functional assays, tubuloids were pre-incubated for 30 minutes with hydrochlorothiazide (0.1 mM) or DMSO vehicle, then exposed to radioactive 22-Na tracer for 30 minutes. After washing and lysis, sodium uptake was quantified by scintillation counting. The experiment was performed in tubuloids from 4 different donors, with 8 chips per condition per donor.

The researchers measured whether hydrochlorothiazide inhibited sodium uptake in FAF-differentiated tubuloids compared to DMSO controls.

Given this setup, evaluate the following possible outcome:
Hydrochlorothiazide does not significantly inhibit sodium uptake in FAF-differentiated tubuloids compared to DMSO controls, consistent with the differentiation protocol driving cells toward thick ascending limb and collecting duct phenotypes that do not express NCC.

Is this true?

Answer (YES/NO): YES